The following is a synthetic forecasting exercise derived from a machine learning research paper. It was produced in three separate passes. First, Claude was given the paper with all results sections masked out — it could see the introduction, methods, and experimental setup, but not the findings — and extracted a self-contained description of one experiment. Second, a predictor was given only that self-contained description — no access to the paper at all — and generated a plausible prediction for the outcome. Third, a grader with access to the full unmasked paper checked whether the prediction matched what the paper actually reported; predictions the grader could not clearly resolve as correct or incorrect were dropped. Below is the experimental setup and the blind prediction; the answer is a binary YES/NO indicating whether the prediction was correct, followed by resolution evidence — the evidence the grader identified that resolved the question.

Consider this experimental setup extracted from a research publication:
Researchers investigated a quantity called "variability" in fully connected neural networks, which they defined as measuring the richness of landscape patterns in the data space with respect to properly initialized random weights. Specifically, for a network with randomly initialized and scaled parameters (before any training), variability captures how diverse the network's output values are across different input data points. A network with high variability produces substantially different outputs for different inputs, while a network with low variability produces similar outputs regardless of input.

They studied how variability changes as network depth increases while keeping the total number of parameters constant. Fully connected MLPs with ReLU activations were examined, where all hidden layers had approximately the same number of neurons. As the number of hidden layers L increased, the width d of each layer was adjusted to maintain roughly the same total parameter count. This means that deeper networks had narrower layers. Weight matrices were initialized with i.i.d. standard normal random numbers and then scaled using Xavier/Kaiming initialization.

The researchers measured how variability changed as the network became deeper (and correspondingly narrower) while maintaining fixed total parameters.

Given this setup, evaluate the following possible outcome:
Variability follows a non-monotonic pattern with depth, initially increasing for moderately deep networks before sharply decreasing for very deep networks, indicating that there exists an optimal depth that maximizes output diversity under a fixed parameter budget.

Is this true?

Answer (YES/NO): YES